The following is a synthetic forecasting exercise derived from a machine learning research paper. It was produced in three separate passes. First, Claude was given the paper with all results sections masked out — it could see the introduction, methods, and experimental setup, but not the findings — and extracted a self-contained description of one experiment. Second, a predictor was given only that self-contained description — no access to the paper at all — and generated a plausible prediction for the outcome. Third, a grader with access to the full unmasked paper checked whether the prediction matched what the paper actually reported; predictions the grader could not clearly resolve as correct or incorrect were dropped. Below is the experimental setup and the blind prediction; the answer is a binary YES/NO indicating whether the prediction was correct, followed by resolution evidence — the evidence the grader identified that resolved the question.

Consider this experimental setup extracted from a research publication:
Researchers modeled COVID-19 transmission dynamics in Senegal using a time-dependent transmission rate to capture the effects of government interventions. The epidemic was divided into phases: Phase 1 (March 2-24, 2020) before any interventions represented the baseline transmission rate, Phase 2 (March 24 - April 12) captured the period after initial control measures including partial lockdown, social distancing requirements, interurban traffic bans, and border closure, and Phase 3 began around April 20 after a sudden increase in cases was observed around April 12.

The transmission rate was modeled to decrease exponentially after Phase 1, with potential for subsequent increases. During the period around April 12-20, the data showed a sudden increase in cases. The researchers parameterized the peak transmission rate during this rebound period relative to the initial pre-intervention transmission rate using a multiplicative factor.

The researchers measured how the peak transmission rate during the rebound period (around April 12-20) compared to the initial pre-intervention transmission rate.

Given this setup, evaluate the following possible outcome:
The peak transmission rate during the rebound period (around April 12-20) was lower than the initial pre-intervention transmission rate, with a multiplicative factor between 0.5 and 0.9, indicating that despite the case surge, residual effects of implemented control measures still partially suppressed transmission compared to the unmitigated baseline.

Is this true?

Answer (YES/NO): NO